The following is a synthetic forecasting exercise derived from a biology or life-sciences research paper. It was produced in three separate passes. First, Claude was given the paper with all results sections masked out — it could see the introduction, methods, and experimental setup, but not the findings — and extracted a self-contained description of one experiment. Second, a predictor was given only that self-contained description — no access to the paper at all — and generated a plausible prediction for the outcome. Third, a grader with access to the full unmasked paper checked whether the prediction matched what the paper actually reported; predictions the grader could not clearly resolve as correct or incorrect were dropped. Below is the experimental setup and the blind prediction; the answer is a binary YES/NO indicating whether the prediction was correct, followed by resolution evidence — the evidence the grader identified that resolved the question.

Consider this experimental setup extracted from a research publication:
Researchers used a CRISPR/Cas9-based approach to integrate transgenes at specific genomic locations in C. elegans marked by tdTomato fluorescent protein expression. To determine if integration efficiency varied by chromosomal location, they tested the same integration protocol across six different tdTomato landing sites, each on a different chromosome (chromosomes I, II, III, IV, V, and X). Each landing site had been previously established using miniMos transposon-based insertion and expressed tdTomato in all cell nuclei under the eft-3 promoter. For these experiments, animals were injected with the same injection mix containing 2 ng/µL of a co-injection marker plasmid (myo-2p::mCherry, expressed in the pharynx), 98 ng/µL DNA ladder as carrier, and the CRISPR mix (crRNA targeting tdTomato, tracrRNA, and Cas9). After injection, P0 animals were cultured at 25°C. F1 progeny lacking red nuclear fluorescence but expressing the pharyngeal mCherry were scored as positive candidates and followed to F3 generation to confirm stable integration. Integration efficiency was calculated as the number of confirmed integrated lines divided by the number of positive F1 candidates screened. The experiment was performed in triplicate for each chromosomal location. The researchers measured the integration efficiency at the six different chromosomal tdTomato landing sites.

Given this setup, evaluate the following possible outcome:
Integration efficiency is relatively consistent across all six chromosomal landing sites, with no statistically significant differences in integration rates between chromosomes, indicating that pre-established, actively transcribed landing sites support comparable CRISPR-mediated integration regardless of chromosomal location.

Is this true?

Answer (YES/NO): NO